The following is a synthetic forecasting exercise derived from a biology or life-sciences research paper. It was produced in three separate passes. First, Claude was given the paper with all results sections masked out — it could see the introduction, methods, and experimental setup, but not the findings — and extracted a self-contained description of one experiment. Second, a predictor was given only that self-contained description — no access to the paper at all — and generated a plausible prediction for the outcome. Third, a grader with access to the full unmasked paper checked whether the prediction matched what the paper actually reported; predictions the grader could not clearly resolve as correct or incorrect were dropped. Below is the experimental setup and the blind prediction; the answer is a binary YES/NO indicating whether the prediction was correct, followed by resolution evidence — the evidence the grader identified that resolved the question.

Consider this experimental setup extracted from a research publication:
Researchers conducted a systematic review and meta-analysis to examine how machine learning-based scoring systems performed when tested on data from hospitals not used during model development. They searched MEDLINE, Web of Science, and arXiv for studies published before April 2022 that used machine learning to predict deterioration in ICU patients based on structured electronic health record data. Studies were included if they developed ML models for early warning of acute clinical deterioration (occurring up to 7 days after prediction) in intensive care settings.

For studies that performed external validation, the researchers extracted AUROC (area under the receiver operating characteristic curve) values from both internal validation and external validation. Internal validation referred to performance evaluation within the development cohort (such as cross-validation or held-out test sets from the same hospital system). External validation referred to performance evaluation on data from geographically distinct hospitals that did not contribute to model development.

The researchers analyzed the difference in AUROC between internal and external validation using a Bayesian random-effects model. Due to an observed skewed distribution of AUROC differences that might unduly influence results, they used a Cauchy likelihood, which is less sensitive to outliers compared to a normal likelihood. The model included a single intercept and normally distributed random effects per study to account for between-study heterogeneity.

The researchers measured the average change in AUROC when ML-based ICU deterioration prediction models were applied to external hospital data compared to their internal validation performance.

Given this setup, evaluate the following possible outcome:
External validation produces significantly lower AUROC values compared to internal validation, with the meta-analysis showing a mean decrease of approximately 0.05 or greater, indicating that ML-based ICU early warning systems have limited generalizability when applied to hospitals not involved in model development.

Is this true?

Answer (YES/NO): NO